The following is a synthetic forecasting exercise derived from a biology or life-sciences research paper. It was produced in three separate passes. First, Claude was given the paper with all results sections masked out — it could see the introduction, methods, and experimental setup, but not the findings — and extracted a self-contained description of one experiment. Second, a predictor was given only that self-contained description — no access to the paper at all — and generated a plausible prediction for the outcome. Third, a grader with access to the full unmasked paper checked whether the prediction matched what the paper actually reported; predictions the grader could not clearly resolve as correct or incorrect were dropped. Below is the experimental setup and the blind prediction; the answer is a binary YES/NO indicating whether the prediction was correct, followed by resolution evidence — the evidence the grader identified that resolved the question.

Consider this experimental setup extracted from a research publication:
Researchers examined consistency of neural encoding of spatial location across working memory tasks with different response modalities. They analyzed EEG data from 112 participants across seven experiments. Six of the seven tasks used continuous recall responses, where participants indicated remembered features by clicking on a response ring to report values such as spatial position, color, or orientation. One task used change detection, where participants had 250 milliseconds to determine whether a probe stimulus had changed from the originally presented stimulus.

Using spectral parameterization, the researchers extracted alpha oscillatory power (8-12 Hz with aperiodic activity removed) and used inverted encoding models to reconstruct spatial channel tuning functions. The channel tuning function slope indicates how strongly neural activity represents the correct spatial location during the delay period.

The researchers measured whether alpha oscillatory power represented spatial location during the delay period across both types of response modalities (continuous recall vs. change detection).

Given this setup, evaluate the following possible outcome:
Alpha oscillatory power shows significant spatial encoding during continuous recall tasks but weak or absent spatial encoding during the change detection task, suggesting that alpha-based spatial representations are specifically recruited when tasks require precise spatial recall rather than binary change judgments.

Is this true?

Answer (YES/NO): NO